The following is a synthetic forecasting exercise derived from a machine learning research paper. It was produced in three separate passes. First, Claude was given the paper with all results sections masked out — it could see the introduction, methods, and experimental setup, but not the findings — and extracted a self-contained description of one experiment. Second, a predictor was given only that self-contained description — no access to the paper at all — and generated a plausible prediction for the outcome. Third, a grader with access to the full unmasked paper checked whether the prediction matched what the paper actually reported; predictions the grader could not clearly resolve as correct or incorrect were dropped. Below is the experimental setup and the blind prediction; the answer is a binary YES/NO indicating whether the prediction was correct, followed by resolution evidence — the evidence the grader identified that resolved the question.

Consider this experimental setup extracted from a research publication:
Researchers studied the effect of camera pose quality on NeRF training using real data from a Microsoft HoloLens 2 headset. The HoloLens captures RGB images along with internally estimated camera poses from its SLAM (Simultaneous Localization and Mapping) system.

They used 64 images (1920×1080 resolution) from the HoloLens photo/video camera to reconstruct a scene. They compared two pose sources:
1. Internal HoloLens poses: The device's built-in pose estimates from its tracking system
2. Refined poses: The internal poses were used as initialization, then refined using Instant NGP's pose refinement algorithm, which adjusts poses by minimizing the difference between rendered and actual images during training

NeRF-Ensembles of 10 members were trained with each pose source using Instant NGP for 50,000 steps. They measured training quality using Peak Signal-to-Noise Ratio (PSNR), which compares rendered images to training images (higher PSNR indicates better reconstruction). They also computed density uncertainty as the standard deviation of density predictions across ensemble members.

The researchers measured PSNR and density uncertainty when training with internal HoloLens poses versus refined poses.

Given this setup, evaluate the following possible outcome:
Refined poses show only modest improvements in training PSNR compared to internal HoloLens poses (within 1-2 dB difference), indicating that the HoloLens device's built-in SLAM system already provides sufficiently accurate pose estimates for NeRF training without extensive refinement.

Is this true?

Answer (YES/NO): NO